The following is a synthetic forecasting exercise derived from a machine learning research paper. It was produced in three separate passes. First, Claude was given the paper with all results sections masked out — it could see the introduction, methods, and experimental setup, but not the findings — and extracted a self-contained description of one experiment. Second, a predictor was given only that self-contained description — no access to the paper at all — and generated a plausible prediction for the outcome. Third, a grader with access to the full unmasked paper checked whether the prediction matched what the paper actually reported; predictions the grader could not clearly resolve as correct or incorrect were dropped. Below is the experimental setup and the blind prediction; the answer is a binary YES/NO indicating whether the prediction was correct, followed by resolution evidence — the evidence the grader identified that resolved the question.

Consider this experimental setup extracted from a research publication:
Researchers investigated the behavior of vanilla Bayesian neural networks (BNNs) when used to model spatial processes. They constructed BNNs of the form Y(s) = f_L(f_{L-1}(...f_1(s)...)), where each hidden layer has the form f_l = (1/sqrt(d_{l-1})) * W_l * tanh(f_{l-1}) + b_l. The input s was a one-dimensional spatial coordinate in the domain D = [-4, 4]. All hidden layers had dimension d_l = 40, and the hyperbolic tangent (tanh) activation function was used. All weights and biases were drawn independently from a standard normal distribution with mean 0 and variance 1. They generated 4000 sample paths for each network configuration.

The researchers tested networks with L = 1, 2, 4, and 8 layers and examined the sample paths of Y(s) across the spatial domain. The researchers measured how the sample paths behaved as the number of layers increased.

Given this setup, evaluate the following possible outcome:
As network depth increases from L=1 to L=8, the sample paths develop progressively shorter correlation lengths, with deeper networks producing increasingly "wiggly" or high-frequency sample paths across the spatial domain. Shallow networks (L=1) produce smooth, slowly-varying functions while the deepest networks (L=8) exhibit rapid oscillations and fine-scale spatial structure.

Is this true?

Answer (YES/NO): NO